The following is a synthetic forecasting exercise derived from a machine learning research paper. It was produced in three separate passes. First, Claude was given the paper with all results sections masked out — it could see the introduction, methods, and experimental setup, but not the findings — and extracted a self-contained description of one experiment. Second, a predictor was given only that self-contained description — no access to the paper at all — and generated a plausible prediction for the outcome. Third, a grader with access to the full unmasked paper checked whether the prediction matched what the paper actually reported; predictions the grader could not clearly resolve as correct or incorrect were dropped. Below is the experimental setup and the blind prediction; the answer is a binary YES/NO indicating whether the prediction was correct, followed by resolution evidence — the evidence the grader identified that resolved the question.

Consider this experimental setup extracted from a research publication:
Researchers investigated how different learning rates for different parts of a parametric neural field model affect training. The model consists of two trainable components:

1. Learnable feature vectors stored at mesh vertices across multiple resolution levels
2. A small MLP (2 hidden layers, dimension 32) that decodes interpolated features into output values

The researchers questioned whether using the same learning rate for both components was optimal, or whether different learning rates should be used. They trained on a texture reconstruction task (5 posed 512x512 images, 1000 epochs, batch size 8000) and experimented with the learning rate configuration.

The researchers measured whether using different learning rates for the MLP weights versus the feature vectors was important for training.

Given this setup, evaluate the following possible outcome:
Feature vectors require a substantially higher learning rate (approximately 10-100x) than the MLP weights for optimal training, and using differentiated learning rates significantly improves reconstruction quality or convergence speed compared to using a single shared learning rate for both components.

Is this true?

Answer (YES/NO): YES